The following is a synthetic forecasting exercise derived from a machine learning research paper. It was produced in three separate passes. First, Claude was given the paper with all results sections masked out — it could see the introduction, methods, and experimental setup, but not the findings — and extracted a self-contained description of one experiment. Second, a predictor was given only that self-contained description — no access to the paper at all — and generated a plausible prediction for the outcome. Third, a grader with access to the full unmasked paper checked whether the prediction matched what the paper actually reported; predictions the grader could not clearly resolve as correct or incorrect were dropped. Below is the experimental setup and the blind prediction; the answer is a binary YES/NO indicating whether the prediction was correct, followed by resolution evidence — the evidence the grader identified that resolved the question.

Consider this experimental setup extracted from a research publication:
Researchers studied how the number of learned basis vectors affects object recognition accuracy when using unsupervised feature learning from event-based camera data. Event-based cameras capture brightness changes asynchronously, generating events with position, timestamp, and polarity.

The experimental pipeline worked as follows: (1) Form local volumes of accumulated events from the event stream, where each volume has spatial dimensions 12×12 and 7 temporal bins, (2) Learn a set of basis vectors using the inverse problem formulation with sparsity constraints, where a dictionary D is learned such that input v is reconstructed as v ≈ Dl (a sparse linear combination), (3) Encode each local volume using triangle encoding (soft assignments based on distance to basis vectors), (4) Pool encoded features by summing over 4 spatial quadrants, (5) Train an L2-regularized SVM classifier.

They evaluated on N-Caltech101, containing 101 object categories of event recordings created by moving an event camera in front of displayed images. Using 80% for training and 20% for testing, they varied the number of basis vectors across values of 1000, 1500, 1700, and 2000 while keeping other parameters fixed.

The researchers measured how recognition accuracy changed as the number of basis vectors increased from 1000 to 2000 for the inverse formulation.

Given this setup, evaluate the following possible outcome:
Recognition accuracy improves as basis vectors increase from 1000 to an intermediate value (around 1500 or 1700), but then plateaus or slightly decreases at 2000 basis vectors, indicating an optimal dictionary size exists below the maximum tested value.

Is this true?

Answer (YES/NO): YES